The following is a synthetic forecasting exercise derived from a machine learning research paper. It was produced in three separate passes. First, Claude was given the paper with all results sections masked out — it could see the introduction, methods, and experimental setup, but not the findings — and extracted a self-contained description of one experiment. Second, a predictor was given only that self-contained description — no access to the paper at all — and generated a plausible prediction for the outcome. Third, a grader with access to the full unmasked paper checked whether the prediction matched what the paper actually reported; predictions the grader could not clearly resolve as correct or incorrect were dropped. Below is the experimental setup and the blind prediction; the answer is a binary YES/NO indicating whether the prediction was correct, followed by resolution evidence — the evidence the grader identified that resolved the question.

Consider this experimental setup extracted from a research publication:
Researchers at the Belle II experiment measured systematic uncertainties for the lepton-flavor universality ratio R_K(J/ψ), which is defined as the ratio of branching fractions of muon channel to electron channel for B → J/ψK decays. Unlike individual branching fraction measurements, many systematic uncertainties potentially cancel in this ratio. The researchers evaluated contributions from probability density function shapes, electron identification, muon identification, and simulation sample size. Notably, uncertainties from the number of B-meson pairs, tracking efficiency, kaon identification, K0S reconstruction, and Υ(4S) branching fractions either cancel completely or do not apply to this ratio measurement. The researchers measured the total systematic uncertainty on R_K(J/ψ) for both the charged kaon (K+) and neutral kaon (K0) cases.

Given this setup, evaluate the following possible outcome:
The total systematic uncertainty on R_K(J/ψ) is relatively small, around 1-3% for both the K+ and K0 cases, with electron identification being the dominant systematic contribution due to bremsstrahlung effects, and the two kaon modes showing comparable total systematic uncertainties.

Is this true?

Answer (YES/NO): NO